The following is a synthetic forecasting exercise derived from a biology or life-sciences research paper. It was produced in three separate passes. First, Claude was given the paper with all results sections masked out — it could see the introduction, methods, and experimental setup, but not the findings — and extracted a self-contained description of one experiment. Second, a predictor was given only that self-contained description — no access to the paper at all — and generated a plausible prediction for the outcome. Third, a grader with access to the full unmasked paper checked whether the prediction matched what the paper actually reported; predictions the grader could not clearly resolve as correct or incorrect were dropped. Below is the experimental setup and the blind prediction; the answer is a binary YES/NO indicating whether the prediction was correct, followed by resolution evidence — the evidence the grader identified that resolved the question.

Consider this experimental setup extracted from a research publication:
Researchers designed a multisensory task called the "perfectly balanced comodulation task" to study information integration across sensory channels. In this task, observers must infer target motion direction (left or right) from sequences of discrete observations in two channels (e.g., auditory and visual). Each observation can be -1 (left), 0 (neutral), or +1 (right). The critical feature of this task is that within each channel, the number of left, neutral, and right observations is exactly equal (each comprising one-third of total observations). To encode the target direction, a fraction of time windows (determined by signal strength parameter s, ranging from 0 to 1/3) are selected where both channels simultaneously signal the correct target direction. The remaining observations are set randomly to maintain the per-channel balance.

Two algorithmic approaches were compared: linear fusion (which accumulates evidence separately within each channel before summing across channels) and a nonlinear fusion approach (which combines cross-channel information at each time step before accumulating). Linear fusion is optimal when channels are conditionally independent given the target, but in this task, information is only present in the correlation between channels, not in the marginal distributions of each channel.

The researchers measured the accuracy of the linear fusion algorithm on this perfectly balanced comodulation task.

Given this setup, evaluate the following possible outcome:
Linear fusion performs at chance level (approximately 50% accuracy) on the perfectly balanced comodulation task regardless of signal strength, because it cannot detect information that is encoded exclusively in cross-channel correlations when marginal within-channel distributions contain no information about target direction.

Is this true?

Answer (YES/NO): YES